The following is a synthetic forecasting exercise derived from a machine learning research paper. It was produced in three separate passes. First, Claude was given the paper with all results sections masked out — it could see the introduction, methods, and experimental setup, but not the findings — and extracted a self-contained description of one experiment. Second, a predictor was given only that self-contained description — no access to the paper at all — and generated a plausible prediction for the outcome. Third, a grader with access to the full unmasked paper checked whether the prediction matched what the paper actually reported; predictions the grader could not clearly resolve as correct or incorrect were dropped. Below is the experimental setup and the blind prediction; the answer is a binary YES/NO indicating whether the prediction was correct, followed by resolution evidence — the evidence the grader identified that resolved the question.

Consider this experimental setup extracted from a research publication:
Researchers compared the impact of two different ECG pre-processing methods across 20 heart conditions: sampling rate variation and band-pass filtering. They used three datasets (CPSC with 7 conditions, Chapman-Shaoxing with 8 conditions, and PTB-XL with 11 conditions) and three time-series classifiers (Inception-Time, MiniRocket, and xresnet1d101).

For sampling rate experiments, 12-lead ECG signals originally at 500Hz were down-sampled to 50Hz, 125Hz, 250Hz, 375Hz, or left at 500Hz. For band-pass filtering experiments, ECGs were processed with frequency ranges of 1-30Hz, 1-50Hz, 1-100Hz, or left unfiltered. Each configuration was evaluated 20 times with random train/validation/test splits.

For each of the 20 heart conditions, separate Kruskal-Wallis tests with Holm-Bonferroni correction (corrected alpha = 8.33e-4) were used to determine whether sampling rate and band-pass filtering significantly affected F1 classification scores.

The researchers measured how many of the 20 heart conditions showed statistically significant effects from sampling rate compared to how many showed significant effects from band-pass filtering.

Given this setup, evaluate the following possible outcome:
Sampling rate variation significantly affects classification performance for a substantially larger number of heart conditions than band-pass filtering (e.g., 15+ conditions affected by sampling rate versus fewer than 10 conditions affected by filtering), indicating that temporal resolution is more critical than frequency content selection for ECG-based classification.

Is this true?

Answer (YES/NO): NO